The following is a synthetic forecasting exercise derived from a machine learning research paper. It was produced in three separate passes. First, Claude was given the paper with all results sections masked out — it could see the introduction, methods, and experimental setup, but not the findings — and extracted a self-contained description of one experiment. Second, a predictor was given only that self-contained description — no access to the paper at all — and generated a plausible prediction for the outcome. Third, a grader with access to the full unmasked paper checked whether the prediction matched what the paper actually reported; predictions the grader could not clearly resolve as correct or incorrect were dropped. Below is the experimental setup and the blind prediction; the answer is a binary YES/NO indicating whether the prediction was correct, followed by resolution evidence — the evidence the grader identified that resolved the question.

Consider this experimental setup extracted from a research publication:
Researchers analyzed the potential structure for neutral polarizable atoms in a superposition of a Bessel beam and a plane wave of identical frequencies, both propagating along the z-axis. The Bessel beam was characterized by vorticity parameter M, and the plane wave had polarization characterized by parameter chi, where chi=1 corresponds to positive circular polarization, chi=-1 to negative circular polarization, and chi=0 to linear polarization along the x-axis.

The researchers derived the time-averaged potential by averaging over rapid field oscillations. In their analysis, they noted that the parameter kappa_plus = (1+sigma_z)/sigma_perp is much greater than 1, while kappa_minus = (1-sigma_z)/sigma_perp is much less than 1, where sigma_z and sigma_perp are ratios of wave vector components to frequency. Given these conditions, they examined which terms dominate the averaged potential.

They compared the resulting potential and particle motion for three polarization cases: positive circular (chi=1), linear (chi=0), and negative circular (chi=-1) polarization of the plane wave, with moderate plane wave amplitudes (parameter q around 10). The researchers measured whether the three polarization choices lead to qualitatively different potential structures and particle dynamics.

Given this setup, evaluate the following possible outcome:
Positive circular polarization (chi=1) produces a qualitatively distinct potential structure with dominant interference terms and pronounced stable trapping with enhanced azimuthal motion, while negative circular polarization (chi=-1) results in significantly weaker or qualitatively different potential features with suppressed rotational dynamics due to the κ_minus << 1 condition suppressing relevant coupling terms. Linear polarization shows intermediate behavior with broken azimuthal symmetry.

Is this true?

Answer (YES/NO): NO